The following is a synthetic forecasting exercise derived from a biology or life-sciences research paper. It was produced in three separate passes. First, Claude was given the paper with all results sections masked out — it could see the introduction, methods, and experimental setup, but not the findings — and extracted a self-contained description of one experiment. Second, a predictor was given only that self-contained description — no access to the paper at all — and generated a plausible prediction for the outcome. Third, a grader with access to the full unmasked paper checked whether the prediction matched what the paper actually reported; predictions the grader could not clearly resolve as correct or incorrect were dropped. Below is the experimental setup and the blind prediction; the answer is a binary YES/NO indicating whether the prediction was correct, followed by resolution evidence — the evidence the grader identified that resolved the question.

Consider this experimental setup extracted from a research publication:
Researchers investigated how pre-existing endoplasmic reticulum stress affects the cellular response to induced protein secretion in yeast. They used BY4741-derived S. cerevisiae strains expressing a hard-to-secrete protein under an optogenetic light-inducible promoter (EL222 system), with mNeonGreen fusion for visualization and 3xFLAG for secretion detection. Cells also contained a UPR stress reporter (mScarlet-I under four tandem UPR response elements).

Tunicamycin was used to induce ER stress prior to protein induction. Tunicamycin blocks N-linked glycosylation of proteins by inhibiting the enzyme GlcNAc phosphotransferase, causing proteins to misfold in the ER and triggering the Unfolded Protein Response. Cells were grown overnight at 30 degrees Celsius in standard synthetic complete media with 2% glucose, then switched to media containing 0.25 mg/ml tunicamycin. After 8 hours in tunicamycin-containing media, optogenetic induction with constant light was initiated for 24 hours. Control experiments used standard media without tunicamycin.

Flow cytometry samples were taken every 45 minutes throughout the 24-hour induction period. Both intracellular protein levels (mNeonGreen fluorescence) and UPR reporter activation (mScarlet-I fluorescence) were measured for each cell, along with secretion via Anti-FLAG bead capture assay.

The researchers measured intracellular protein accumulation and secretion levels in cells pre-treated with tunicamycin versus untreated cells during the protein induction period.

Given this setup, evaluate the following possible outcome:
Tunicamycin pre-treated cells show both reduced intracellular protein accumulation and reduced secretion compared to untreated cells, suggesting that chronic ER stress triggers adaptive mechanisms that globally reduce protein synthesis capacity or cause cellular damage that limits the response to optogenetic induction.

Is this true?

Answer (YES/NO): NO